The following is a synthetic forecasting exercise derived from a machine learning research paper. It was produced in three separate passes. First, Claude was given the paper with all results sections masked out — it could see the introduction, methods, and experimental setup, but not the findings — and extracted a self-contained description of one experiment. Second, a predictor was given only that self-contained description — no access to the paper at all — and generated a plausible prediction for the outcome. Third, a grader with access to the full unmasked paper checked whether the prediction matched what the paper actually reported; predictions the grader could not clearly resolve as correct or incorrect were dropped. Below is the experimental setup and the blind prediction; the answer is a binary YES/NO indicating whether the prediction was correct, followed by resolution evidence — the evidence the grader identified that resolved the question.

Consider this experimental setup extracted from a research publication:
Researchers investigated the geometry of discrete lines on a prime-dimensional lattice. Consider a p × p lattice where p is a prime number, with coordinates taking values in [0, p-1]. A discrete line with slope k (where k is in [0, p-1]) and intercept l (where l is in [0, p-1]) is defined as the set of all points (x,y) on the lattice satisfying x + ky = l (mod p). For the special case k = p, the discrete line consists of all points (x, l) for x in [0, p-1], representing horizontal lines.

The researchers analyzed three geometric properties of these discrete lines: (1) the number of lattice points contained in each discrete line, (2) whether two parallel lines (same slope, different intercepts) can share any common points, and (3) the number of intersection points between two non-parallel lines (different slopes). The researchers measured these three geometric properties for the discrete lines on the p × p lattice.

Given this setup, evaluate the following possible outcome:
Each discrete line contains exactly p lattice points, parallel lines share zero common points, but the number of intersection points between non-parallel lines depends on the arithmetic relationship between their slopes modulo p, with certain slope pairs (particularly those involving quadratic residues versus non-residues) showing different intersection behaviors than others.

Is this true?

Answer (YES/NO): NO